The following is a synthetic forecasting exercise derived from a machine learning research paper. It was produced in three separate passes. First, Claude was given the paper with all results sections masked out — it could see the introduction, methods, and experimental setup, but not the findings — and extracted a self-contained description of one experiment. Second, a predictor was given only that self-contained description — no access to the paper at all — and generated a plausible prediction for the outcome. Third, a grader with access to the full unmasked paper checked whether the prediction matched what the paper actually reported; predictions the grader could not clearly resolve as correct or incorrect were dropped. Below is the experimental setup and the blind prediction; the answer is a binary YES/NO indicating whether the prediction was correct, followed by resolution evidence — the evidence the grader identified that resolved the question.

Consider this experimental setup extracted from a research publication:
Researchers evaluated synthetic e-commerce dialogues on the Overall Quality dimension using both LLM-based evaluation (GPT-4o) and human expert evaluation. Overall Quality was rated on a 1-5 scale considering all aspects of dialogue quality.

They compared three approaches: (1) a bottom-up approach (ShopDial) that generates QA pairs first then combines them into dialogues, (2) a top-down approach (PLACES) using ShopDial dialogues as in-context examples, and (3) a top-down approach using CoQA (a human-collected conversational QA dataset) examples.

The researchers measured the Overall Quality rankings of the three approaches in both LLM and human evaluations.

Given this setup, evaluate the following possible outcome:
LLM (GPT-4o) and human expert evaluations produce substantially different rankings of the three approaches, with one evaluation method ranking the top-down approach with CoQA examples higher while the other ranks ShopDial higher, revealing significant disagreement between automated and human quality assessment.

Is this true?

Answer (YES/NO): NO